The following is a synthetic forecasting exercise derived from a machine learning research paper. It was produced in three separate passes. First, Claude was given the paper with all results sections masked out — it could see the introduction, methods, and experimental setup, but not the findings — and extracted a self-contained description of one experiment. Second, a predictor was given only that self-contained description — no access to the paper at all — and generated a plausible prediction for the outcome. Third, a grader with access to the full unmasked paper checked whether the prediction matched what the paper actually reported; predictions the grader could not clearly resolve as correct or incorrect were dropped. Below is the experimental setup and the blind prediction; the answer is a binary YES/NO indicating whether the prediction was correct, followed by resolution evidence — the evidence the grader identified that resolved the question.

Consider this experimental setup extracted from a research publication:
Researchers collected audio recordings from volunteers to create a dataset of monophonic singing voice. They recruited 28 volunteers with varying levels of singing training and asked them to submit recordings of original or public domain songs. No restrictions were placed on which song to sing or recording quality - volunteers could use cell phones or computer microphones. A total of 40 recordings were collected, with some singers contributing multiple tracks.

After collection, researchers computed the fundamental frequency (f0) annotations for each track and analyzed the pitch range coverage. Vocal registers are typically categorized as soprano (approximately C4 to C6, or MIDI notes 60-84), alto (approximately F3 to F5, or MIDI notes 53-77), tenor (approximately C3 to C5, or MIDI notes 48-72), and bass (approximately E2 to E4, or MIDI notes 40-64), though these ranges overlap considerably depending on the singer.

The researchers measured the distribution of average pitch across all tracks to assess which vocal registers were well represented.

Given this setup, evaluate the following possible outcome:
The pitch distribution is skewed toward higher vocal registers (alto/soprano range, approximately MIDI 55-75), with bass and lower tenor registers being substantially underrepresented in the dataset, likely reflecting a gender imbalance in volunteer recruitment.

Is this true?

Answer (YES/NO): NO